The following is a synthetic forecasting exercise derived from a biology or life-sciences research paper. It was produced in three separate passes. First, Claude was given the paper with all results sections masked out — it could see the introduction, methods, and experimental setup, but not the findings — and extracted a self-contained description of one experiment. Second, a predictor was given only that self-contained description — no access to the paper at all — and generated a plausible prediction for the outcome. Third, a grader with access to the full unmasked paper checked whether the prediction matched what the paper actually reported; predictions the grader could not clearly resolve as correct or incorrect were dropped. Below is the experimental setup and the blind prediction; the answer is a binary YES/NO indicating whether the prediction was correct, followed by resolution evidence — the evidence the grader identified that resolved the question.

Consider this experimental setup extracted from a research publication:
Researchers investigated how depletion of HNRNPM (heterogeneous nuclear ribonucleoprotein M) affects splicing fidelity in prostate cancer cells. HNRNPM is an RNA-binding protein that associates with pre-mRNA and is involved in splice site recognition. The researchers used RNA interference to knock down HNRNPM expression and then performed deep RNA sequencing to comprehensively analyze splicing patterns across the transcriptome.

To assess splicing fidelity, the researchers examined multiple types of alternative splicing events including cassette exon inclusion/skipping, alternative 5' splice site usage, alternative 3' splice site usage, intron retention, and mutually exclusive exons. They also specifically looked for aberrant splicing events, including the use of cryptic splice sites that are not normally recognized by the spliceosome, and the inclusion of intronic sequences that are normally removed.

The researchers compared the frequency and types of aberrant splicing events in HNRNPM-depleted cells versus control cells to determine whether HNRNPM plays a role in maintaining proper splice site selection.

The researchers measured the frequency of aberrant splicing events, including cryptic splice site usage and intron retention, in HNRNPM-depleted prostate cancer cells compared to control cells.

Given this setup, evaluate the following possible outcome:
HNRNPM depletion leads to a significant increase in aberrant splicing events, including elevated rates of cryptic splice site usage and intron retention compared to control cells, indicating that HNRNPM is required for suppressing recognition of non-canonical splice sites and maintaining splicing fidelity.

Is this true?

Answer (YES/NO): NO